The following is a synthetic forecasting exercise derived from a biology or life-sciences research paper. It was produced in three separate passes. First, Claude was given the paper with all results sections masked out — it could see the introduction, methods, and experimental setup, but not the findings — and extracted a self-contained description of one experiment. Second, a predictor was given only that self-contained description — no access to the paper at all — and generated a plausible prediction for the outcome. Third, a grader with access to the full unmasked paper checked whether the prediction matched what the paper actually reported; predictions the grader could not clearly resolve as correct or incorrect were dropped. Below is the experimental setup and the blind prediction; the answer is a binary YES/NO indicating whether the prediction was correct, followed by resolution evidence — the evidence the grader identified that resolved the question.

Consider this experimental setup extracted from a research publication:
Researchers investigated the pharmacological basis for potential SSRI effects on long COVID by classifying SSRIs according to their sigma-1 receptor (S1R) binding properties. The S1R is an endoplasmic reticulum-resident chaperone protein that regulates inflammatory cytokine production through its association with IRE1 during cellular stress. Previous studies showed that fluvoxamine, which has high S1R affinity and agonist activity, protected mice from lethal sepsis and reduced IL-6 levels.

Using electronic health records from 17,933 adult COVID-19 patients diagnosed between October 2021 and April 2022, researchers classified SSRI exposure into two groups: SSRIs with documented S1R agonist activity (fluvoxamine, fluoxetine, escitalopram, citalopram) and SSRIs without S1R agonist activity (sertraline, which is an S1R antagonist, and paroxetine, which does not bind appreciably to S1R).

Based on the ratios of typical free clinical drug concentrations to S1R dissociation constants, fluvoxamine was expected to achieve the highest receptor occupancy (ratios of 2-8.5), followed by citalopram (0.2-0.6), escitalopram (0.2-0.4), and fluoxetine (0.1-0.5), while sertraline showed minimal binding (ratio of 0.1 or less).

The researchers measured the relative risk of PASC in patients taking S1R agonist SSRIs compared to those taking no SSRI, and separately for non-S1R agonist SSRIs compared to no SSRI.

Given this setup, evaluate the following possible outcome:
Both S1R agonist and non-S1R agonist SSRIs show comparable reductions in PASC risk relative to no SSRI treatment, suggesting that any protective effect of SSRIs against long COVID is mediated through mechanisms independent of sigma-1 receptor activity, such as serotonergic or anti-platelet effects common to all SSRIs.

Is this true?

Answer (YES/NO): YES